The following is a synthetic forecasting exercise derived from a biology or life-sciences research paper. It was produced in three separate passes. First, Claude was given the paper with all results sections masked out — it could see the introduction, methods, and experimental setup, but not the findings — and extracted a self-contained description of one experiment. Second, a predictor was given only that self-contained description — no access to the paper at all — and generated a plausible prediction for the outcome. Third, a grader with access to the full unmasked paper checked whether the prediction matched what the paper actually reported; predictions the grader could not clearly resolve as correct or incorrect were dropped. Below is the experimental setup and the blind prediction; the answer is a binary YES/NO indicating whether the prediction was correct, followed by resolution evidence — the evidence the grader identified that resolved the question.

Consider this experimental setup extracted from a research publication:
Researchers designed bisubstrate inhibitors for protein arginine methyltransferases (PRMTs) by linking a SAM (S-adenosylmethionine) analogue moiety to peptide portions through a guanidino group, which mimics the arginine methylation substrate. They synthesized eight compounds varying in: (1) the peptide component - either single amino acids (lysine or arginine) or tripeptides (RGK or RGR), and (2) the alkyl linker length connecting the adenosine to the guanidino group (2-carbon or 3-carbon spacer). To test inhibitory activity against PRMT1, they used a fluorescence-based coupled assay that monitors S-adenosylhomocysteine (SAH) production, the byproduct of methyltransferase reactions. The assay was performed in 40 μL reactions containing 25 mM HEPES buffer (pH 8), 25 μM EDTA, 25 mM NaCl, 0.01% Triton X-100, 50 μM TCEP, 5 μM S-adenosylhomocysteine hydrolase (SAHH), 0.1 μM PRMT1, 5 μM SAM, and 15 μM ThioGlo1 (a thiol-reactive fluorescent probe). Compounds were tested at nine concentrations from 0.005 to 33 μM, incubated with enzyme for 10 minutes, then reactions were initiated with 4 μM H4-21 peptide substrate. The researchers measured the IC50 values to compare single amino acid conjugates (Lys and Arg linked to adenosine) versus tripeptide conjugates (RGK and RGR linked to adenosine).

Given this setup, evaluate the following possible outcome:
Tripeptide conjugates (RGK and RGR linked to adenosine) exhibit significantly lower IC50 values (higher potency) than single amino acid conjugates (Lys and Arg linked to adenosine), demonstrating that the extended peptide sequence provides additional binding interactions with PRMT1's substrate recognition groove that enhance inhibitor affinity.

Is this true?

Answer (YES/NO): NO